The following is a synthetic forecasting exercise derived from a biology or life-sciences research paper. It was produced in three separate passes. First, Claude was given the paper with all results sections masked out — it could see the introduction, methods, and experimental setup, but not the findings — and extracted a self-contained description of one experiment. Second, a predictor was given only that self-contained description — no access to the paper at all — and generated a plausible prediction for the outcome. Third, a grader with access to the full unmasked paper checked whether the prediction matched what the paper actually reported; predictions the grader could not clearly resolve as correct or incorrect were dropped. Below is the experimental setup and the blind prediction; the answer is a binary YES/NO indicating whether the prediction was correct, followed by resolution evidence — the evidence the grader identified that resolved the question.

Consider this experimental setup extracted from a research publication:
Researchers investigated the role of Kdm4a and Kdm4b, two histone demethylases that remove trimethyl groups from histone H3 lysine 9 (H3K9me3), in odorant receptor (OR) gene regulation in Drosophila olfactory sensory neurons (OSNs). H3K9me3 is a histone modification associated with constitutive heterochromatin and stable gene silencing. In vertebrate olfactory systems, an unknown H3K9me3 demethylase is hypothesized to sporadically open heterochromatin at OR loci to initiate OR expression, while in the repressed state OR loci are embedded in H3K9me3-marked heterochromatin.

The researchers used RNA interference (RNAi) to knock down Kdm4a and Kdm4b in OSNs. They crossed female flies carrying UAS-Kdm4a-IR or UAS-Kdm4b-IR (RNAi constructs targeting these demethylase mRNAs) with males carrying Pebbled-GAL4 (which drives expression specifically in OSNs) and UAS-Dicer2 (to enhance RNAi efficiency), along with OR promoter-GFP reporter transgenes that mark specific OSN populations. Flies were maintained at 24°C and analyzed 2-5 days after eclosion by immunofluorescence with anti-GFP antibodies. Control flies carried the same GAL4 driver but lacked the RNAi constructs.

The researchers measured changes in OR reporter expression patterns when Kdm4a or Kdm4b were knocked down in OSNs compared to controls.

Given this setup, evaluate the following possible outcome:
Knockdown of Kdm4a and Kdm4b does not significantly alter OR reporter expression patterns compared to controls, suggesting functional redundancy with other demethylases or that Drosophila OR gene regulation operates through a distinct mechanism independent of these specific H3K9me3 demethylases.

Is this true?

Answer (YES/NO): NO